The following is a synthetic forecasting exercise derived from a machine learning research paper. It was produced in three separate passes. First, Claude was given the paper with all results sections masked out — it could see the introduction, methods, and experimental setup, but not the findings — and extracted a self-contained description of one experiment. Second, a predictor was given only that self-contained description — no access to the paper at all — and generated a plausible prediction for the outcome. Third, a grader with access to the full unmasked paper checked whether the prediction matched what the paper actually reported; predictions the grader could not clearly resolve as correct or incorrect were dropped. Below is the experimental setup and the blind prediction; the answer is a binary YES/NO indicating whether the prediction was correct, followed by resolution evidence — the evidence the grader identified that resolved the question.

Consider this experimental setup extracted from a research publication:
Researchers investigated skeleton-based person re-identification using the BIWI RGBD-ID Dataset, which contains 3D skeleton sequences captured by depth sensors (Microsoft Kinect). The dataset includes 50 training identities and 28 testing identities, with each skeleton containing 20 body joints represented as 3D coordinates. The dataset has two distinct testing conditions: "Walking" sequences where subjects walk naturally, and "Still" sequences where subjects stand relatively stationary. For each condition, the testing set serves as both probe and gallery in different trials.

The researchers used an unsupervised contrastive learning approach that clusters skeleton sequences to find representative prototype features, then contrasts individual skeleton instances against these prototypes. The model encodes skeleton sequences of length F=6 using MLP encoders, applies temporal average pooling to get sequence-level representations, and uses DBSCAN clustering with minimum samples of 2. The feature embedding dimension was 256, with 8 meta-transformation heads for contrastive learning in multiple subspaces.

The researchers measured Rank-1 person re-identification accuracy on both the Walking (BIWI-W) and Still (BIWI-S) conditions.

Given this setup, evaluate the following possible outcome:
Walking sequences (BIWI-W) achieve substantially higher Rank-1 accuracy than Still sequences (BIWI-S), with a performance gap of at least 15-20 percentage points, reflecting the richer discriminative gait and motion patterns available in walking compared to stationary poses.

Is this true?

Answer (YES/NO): NO